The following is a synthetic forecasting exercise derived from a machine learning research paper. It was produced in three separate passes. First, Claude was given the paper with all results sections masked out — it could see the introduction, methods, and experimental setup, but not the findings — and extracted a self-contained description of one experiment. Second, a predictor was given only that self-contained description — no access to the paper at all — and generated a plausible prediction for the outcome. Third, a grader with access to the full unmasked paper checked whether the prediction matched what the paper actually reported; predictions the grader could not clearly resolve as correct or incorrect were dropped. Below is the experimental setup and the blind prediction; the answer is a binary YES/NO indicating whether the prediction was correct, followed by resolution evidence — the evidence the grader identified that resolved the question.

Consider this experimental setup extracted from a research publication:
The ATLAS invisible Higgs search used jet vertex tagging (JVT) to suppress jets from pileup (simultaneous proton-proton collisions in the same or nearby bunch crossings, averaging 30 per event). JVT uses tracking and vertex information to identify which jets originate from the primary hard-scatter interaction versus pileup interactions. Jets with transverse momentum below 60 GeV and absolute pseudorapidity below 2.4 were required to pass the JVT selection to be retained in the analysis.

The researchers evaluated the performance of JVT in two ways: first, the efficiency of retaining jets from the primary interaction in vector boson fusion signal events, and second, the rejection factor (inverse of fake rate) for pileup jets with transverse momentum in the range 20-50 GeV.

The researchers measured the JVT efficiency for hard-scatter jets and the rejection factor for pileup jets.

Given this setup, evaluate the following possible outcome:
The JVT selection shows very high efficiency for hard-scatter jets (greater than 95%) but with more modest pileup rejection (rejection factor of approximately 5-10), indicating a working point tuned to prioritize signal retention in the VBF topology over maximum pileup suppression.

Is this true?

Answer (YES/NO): NO